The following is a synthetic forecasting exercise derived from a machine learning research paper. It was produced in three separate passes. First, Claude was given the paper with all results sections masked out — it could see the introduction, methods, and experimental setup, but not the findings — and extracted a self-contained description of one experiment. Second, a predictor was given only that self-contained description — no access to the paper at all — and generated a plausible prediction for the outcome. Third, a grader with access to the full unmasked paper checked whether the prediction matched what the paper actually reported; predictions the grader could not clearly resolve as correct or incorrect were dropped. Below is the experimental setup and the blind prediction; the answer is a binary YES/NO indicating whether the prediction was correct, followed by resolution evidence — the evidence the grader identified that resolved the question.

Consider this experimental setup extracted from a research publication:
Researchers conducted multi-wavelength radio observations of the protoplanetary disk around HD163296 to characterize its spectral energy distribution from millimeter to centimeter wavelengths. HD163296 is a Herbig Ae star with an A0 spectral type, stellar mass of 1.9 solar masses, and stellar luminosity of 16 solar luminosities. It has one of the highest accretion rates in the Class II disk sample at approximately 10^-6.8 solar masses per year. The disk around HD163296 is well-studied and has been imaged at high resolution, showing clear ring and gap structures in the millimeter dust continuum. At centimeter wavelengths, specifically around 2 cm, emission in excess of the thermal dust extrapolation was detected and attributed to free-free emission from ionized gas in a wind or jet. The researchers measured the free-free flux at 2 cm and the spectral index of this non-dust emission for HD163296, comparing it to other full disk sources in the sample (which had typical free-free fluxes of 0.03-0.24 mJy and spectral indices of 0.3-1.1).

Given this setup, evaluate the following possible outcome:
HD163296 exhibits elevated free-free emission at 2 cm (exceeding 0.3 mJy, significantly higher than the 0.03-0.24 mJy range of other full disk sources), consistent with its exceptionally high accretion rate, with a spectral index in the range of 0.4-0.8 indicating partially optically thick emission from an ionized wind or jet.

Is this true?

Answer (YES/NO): NO